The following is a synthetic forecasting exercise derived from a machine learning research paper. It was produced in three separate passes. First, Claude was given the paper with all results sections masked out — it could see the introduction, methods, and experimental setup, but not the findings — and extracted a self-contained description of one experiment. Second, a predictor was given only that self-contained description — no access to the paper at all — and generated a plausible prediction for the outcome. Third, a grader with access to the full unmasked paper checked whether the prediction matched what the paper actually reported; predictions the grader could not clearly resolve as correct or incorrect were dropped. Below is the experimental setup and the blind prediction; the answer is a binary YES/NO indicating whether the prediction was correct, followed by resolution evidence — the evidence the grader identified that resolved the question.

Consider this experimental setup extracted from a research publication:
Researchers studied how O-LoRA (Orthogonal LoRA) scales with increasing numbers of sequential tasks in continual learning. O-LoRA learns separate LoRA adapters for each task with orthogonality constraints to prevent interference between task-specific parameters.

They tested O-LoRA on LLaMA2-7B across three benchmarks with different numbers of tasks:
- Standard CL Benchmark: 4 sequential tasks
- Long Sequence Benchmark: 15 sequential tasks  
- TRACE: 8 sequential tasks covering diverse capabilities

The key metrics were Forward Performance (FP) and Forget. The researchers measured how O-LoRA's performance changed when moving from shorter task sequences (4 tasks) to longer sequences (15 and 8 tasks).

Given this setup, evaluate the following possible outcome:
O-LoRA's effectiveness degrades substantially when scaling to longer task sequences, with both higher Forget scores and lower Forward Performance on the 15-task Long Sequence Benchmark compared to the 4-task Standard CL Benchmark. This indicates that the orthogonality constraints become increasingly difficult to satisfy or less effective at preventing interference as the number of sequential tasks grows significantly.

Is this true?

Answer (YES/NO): YES